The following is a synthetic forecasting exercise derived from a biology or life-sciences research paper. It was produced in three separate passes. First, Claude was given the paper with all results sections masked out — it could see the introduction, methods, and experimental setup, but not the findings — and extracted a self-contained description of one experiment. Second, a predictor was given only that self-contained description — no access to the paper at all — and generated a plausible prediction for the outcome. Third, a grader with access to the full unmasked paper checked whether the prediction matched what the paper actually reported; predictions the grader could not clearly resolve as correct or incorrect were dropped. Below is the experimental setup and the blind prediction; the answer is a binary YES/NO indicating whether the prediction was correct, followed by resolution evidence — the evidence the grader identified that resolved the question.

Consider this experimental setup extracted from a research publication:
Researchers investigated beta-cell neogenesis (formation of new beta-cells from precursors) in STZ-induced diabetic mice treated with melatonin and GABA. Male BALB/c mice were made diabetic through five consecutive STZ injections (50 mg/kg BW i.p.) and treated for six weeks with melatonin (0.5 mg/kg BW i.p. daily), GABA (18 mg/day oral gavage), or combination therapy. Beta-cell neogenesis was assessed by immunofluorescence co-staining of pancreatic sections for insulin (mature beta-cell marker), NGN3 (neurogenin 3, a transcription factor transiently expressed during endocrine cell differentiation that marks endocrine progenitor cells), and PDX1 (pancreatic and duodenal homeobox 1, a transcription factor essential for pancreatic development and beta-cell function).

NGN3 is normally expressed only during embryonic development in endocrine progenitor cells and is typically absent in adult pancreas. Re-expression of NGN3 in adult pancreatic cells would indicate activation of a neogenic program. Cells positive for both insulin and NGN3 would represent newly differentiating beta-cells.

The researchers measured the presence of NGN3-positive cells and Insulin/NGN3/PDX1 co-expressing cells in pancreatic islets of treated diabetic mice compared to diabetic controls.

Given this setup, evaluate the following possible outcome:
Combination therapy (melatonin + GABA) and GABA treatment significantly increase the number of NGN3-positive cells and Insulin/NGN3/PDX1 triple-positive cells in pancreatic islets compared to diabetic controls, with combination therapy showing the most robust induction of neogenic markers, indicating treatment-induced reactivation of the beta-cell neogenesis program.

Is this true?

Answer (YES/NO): NO